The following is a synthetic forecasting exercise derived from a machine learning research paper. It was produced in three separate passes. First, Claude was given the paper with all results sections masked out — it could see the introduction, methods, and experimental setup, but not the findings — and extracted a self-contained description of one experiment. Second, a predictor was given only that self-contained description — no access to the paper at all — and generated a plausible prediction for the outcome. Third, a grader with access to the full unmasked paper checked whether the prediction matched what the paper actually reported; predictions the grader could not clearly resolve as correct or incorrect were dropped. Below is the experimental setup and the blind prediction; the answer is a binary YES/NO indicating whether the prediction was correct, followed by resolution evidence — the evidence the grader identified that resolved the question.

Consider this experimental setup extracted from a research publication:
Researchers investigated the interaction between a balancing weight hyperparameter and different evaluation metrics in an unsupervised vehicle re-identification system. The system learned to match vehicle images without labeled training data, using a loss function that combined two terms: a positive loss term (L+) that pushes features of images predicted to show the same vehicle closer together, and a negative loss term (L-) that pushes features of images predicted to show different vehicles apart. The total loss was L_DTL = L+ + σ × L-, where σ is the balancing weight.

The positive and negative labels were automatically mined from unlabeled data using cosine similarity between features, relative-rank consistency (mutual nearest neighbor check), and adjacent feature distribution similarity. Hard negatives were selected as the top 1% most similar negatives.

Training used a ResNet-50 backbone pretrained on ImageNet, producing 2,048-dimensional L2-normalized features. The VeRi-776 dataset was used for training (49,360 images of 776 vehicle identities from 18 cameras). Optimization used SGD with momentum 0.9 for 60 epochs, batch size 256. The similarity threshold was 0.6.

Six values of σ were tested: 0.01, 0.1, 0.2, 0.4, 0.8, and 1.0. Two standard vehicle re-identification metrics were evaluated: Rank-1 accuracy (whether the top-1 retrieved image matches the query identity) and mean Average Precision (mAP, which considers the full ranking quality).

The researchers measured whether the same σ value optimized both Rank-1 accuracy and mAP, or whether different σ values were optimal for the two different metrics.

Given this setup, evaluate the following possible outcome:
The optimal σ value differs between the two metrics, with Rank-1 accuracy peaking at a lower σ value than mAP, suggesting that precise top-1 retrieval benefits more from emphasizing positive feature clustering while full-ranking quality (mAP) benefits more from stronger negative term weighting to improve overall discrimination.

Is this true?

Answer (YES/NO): NO